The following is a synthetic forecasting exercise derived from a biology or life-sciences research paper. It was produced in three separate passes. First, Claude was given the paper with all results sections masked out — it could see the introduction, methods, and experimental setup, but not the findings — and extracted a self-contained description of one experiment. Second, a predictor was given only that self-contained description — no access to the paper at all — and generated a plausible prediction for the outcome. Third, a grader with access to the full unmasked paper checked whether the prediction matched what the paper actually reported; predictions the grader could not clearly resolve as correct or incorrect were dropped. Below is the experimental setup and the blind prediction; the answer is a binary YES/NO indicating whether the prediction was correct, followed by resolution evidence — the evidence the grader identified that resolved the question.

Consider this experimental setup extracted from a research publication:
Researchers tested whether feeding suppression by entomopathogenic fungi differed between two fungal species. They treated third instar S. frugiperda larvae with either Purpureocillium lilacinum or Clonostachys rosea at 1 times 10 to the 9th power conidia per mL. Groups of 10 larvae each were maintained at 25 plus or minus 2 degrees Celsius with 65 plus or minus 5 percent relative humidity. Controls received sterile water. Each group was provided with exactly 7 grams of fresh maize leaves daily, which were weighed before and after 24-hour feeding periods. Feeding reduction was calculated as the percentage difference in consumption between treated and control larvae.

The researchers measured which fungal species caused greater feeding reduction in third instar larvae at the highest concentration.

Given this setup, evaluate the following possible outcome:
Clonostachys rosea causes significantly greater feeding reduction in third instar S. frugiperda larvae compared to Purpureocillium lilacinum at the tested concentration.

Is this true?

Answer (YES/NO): YES